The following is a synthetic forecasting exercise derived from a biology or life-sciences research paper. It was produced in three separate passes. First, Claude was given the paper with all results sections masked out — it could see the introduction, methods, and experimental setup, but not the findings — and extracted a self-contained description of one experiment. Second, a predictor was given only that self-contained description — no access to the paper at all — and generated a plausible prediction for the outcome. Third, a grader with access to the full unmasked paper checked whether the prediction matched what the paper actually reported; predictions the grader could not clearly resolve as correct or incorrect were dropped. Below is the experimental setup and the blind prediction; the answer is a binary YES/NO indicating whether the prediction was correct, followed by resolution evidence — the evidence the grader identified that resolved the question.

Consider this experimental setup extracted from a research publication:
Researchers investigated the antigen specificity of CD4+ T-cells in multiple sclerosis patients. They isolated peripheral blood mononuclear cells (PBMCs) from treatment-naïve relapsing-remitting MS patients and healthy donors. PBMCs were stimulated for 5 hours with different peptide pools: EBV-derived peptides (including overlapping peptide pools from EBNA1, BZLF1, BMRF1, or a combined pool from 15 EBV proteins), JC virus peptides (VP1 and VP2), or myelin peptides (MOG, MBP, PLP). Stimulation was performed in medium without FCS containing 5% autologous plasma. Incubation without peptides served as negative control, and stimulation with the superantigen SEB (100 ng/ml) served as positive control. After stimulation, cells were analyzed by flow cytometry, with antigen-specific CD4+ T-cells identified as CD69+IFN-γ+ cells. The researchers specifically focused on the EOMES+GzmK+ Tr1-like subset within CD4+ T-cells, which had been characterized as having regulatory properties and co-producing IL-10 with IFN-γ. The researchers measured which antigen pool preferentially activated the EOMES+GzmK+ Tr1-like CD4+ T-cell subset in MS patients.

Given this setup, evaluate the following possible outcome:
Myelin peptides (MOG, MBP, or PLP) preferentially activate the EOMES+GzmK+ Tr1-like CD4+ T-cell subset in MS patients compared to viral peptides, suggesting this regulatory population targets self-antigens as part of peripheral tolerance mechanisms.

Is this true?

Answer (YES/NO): NO